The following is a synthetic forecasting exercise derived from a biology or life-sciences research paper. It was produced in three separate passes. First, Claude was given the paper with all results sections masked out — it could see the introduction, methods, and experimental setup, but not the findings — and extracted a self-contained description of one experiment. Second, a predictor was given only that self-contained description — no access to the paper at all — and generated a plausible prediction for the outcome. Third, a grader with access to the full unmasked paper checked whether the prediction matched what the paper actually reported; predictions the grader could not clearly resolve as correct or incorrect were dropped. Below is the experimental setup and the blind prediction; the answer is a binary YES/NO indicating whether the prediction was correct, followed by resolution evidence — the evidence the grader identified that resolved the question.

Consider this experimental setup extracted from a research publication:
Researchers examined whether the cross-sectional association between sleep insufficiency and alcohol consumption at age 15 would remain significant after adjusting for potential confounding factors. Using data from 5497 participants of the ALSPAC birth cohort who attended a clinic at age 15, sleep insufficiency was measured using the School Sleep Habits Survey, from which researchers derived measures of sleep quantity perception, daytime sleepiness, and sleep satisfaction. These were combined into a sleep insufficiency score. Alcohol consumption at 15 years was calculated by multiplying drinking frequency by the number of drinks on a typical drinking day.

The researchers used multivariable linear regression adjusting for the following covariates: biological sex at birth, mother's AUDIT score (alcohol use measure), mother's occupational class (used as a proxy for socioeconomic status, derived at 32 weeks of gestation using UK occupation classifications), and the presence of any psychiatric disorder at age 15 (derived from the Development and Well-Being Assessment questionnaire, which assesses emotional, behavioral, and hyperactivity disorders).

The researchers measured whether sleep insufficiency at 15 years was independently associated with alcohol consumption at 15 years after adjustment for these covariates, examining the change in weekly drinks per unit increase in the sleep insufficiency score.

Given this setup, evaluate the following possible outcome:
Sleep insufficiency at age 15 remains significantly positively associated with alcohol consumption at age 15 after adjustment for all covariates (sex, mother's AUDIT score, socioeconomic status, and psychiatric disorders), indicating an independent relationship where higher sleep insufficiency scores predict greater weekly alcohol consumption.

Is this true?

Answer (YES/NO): YES